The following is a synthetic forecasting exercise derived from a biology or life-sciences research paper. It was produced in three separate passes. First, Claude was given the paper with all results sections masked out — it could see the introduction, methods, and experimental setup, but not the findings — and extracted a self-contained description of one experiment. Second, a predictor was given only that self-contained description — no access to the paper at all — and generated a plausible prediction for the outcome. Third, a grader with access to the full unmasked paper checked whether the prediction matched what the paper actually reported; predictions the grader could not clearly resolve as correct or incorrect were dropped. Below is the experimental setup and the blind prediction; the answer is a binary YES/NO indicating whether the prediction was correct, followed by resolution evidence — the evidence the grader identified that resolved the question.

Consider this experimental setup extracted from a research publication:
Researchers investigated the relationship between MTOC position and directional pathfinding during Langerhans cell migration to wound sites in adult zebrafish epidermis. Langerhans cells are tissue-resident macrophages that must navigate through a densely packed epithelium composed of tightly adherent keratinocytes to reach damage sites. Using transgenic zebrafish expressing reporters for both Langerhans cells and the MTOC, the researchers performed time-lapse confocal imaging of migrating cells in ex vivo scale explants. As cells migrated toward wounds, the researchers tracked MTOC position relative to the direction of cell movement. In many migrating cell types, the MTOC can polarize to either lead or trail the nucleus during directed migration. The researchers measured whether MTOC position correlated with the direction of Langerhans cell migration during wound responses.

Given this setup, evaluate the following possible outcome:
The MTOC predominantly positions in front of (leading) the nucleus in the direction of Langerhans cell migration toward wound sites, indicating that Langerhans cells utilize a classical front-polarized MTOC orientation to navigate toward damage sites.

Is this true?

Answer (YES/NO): YES